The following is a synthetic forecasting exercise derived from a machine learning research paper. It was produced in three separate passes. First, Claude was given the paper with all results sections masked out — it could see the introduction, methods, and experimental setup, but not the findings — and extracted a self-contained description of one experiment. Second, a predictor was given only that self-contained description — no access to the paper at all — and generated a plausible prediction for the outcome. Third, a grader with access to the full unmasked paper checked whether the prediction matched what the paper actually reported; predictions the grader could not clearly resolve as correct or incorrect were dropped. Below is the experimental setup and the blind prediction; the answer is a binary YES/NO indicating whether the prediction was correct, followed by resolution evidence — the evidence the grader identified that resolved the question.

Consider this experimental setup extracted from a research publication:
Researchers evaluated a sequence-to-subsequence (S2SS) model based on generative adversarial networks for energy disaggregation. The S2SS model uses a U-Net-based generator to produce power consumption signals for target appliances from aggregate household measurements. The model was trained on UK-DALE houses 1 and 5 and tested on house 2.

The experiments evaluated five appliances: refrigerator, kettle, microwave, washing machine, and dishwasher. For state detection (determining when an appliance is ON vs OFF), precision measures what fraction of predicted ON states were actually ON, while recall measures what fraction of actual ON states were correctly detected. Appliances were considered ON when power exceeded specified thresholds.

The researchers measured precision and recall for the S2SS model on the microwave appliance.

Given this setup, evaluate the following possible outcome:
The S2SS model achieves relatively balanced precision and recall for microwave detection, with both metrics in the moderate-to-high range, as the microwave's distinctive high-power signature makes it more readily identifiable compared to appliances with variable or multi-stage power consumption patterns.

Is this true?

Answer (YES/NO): NO